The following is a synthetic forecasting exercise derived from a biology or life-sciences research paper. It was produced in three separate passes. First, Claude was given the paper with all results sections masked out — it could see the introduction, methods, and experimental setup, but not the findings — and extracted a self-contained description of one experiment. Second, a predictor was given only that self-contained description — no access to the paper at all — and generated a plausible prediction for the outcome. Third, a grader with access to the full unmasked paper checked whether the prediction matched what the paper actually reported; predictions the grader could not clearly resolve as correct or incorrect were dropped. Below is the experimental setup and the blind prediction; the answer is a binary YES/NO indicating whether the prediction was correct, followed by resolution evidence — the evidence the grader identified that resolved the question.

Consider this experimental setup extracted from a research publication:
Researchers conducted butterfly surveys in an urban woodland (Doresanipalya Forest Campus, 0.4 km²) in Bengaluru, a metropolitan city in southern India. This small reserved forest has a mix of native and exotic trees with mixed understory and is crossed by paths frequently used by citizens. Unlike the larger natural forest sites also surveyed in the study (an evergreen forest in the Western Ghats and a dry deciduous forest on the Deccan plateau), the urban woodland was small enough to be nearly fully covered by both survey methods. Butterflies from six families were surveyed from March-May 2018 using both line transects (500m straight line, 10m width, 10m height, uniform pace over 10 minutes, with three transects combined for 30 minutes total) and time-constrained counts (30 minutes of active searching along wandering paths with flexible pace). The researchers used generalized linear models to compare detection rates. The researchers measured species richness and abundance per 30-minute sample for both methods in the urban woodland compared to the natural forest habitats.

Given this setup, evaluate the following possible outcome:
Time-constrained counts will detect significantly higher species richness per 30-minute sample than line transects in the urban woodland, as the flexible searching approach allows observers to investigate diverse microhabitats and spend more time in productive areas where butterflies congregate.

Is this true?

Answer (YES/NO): NO